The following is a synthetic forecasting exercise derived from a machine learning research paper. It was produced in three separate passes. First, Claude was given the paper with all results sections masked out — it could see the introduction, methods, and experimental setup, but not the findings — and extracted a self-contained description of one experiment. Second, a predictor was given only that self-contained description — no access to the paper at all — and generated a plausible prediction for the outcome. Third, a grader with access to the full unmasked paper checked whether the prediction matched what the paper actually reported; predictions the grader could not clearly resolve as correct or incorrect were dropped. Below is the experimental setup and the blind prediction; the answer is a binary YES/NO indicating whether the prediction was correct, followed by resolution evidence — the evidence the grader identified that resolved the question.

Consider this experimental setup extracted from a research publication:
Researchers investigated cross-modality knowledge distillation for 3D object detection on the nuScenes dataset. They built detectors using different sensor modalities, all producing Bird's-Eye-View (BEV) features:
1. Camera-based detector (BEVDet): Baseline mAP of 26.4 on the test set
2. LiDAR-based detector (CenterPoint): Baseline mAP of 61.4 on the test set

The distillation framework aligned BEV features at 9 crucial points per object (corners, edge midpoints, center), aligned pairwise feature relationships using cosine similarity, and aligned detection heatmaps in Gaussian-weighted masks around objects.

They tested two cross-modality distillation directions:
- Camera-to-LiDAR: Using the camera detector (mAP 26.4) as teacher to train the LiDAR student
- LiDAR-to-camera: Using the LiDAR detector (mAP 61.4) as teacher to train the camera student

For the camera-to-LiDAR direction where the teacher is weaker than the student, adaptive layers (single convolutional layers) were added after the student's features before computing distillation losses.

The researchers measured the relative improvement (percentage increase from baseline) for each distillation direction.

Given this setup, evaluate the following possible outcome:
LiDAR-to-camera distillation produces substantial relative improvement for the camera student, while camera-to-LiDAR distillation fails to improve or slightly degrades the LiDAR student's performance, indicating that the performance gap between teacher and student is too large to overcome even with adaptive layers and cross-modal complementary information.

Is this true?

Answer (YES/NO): NO